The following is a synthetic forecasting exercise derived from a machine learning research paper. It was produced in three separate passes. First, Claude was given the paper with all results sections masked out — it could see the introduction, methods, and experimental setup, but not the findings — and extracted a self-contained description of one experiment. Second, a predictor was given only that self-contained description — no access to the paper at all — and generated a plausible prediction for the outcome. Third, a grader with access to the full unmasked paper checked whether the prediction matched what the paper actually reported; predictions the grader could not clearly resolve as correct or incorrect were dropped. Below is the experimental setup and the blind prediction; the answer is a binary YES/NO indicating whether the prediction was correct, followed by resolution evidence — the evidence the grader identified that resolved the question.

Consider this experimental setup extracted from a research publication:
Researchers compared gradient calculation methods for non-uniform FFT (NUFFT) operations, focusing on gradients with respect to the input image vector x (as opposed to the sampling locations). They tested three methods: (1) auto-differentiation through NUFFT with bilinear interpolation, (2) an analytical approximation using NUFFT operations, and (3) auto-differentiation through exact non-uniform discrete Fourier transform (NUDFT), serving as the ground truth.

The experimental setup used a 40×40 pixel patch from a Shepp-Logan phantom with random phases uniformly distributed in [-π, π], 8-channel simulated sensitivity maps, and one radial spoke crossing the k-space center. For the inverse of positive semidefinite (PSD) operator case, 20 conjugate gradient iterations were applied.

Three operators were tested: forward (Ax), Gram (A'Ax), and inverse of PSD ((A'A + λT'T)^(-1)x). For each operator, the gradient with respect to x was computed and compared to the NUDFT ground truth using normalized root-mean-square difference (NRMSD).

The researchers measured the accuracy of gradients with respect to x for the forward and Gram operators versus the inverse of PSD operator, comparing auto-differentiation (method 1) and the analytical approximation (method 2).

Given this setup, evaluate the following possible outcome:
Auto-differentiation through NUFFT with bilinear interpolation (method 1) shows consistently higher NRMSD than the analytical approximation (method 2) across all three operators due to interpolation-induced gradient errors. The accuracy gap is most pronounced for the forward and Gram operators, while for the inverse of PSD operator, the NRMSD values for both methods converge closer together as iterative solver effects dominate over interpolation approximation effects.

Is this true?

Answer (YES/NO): NO